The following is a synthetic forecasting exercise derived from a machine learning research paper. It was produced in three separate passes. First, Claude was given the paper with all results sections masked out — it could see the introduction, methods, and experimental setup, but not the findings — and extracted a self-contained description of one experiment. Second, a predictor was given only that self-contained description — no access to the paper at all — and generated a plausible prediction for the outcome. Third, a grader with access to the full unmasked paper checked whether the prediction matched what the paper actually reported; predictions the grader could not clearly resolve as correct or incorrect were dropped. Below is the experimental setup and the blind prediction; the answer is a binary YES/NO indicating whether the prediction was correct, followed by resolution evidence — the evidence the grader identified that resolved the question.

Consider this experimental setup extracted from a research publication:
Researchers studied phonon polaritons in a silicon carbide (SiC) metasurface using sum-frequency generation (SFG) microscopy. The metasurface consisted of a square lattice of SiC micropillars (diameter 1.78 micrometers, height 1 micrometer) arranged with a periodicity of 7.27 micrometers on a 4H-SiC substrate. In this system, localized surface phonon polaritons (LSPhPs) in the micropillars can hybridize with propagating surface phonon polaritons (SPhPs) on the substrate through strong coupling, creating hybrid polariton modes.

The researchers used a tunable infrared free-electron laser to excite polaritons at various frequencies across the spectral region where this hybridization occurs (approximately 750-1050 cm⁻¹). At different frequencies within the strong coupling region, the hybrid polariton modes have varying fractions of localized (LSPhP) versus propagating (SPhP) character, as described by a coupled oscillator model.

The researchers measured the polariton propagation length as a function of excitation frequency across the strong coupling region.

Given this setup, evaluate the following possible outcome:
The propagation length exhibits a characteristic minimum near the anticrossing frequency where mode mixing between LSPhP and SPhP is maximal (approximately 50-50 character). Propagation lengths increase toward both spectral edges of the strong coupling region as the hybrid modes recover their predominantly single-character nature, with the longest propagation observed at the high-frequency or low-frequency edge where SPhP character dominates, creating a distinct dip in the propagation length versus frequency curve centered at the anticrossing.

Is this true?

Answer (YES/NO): NO